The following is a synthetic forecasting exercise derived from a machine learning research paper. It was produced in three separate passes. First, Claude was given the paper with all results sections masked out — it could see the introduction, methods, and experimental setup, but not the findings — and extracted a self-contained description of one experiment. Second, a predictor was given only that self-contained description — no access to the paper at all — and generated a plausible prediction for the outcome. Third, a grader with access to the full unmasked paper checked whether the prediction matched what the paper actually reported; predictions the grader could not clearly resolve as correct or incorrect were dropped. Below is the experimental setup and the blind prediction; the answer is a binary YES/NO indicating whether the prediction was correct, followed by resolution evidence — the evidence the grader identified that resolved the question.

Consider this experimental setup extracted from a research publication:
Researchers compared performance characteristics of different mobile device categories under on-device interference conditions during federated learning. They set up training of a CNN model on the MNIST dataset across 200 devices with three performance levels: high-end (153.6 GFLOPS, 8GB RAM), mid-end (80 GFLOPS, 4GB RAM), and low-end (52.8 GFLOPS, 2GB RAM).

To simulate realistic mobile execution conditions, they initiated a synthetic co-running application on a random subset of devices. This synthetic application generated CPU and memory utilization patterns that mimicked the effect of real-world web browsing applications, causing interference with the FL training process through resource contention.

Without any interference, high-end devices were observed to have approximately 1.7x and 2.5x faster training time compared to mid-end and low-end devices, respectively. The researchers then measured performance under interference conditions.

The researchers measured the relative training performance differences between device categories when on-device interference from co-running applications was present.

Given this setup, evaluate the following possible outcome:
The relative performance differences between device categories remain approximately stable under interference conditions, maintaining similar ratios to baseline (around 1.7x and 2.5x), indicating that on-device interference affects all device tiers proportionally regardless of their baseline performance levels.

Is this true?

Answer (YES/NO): NO